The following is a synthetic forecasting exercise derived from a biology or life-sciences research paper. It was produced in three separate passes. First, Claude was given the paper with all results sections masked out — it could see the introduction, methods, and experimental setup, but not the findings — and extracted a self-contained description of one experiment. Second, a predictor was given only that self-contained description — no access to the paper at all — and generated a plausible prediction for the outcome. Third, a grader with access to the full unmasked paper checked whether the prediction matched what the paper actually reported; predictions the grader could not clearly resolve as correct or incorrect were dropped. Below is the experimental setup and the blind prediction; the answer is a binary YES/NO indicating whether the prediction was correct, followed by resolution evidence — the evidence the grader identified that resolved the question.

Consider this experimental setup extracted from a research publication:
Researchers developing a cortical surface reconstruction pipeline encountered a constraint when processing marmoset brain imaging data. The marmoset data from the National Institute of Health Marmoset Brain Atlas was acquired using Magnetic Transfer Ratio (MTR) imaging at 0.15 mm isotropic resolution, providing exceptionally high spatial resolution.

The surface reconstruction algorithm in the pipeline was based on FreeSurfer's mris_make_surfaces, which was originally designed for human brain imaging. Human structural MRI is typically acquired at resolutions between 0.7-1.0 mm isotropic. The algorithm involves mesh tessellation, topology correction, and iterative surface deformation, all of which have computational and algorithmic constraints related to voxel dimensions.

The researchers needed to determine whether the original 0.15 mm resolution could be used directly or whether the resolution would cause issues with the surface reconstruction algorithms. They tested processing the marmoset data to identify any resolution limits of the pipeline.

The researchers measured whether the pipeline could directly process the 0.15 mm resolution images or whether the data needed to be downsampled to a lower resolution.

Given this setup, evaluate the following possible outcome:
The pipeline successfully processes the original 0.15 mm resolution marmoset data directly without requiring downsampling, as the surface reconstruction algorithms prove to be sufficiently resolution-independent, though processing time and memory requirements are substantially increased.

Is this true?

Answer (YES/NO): NO